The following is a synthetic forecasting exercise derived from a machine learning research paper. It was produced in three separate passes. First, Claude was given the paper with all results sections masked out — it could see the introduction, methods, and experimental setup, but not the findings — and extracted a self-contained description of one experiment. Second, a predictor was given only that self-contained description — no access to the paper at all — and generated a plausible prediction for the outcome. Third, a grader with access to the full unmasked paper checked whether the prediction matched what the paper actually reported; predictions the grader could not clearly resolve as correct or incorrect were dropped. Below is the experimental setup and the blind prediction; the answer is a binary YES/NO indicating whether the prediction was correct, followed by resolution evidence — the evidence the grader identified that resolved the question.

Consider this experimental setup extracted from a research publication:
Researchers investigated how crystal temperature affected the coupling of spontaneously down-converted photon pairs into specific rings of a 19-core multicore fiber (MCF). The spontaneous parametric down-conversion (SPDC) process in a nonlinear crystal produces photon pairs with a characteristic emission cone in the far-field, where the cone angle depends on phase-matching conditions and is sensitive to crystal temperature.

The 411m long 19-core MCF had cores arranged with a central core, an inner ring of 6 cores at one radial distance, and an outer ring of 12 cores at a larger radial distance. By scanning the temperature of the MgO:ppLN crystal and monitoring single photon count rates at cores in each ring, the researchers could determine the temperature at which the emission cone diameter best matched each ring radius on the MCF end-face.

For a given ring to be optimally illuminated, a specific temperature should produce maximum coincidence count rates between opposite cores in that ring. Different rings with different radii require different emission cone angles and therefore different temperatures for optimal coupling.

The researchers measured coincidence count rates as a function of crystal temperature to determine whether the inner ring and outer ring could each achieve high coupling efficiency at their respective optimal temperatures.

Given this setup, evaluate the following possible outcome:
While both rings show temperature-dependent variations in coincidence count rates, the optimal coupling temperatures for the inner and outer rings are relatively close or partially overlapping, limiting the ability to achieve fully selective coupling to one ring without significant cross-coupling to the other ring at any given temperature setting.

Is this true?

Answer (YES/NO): NO